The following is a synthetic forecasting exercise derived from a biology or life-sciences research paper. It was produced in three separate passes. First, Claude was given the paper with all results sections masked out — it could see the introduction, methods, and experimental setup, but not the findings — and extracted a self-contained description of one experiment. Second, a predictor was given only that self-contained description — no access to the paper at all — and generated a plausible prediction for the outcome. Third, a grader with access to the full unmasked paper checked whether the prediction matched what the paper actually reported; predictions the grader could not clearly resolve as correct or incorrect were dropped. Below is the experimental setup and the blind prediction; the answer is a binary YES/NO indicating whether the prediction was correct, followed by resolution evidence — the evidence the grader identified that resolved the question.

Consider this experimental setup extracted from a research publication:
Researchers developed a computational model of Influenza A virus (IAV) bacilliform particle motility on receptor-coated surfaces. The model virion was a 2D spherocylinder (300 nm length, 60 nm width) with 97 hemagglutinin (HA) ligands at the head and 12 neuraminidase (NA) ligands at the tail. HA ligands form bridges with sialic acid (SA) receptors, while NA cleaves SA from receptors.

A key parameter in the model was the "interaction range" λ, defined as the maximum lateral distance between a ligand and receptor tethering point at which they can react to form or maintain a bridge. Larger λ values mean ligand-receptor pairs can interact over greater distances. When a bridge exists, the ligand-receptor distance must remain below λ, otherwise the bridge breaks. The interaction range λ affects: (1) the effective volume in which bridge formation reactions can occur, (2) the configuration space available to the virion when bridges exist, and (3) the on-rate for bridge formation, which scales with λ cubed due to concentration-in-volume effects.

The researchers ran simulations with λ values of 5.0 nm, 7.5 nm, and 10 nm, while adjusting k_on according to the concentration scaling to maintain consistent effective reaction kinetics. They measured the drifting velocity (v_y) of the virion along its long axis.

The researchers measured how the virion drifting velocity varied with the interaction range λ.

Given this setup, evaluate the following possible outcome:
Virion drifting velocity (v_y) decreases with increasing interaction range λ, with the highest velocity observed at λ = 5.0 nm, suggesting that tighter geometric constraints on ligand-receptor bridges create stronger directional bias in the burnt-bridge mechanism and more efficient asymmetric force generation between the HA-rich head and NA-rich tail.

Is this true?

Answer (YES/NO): NO